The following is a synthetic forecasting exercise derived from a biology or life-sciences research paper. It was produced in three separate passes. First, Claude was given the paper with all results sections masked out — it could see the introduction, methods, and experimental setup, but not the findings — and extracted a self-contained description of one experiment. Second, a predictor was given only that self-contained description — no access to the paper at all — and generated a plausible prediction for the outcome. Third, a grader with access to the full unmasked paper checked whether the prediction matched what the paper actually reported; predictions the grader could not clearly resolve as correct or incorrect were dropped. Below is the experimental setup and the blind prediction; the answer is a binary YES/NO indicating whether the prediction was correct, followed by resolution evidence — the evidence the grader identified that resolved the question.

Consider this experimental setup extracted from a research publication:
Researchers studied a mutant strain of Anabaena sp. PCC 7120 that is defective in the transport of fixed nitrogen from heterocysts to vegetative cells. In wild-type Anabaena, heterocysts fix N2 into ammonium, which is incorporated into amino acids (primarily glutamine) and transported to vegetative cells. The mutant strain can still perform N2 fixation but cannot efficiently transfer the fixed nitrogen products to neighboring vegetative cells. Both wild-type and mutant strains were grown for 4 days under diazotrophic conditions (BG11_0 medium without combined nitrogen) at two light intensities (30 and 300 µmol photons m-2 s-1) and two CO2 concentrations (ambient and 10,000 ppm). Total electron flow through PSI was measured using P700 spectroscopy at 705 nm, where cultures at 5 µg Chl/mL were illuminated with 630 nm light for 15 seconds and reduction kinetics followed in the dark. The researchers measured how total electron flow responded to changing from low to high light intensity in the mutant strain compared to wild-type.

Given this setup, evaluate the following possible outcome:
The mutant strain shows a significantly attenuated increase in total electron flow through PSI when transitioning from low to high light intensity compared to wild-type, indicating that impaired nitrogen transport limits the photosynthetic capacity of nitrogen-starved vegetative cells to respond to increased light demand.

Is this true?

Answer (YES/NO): NO